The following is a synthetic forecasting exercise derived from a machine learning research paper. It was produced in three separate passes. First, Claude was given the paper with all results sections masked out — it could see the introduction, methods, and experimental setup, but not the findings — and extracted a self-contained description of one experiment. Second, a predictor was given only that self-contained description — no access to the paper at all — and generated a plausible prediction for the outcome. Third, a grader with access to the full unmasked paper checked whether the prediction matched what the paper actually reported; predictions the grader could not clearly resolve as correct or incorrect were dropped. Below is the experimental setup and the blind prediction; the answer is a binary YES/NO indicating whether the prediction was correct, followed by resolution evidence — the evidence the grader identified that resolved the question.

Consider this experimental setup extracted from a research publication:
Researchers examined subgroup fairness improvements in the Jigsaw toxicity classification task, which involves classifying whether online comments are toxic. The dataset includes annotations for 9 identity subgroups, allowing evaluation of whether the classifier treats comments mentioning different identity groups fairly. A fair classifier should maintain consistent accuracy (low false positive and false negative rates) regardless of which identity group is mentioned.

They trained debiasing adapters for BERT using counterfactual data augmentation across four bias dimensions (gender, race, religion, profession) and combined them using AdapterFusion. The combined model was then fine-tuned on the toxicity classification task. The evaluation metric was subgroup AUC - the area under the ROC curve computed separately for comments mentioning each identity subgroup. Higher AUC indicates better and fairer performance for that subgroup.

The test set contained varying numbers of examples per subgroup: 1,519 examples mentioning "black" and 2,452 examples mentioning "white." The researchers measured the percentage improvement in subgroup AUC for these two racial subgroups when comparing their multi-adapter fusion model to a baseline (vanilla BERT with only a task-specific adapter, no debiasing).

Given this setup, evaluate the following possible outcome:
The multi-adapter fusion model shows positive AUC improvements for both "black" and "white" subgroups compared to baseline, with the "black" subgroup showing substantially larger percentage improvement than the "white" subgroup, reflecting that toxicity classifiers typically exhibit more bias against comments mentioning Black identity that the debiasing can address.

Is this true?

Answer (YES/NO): YES